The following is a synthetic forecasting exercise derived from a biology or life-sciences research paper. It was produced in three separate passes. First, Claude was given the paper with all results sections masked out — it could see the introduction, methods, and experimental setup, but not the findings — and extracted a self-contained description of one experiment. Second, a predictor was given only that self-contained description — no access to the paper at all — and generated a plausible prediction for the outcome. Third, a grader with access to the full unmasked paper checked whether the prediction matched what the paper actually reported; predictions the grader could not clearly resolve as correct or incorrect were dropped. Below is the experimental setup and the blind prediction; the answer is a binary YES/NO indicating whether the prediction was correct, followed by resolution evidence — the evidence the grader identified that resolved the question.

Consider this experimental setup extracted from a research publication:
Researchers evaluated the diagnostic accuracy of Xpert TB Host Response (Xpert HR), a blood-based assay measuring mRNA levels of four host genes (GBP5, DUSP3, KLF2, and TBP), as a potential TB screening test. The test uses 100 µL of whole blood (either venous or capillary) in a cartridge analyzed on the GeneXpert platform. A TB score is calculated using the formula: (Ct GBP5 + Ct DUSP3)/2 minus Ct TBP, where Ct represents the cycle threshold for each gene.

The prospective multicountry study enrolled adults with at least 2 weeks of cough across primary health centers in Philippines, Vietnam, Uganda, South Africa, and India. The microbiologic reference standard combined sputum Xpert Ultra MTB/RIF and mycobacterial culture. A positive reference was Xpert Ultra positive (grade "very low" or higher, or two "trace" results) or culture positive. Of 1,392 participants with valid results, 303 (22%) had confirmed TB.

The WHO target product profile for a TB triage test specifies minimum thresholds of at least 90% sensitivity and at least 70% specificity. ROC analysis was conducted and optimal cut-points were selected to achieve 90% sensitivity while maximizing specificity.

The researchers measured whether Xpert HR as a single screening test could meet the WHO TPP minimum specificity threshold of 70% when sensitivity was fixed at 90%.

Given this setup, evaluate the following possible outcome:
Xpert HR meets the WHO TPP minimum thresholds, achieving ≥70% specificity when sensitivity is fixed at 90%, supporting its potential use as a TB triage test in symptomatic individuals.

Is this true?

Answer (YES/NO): NO